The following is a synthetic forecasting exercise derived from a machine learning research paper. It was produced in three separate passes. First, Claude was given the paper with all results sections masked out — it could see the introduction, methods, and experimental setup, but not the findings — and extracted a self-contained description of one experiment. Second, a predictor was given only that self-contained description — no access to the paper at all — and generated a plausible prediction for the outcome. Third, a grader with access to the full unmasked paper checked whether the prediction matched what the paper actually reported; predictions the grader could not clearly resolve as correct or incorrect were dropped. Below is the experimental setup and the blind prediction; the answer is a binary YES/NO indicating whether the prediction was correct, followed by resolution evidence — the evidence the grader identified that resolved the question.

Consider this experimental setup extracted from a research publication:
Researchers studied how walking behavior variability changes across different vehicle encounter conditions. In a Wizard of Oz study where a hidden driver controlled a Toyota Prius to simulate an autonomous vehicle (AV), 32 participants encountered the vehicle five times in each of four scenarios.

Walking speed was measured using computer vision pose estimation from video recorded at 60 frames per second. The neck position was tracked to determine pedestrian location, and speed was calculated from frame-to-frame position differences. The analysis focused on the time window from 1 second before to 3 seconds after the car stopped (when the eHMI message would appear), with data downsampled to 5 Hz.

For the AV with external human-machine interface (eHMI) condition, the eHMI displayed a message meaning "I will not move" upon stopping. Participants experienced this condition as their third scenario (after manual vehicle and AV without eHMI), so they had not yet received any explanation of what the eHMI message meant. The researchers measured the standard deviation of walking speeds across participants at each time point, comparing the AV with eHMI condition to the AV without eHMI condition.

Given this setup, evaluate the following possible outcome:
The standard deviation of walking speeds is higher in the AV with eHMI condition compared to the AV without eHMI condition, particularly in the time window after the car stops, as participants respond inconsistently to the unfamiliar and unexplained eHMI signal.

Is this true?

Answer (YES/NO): NO